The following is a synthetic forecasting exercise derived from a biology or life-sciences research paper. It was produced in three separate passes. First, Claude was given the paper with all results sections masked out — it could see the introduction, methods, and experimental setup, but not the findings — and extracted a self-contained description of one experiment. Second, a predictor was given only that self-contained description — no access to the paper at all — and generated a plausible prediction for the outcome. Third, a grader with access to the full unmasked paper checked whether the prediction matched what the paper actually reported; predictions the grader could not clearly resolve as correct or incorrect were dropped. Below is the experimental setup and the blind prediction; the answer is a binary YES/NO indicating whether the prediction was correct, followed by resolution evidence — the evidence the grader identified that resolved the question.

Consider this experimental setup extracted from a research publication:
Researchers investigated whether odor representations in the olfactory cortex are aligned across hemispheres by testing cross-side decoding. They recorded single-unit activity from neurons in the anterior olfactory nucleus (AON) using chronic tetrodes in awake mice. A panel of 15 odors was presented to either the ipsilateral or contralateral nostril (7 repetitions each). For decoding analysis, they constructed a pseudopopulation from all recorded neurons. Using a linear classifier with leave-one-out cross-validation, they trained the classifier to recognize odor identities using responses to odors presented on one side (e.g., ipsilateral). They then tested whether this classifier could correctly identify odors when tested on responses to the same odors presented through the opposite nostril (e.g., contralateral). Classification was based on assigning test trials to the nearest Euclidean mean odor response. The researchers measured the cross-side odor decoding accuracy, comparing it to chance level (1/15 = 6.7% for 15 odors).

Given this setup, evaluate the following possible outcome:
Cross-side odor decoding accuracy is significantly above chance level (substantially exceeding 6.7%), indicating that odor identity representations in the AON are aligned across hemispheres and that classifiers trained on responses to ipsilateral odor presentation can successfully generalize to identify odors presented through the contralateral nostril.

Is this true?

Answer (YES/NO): YES